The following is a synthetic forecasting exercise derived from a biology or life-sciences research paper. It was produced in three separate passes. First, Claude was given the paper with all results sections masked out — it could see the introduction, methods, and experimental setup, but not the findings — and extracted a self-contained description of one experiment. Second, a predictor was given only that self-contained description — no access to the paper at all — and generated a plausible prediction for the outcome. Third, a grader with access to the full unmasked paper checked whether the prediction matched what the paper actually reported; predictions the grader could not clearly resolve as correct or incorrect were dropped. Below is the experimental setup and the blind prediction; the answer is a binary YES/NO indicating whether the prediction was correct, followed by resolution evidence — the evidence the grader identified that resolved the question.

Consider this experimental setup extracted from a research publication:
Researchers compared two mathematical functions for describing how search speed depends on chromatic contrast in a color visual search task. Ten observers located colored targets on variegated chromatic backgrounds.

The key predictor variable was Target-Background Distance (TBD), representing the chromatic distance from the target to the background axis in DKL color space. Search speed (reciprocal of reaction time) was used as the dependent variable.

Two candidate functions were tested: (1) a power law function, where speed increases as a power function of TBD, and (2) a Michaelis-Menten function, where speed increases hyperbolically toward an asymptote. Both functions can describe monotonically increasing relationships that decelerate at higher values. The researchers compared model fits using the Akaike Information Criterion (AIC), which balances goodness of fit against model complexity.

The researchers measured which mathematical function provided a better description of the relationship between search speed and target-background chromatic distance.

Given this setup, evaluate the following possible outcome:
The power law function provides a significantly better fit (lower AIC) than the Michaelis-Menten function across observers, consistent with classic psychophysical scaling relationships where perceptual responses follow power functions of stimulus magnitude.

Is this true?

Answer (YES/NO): NO